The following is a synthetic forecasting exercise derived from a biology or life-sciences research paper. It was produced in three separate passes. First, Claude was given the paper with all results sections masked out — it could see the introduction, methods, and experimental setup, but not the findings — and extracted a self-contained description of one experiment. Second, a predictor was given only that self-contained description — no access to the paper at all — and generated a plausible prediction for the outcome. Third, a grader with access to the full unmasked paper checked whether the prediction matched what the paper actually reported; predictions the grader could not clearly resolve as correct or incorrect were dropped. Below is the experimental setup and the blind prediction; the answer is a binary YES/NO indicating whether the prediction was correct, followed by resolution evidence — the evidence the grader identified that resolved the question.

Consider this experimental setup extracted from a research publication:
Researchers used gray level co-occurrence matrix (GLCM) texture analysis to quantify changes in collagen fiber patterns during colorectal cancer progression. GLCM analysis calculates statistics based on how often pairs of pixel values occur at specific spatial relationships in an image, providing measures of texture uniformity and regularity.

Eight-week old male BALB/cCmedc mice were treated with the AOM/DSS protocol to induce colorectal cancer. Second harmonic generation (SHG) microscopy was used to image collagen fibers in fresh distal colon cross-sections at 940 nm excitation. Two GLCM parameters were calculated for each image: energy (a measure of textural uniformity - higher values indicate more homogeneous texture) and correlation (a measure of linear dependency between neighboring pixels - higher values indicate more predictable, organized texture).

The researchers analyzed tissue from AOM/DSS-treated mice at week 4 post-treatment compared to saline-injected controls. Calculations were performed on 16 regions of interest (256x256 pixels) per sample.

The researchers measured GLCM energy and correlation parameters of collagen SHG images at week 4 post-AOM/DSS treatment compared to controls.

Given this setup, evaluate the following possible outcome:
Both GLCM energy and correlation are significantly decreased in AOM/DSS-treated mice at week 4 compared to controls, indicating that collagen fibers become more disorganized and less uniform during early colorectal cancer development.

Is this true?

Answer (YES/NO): NO